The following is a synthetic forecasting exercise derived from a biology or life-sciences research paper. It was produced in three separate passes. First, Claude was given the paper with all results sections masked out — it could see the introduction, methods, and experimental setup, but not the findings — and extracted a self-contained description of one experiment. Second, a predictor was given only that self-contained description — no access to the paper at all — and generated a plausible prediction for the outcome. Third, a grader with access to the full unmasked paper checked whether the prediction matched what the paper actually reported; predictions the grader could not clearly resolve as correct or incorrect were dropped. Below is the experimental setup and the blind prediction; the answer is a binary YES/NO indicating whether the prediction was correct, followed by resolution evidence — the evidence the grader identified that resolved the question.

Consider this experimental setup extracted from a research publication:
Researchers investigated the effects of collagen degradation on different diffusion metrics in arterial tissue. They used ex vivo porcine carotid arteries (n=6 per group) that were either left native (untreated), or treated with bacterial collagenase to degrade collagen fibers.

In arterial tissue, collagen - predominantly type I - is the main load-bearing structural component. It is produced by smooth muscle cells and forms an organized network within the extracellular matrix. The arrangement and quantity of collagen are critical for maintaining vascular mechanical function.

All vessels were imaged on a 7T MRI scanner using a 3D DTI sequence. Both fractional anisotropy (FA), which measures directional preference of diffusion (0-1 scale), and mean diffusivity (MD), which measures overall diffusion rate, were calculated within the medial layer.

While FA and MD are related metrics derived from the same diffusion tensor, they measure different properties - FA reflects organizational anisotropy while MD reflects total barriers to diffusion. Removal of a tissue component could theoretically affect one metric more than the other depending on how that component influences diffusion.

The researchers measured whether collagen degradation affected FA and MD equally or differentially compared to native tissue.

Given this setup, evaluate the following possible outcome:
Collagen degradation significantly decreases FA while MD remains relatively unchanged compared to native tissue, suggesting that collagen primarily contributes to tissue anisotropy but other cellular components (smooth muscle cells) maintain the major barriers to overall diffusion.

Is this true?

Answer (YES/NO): NO